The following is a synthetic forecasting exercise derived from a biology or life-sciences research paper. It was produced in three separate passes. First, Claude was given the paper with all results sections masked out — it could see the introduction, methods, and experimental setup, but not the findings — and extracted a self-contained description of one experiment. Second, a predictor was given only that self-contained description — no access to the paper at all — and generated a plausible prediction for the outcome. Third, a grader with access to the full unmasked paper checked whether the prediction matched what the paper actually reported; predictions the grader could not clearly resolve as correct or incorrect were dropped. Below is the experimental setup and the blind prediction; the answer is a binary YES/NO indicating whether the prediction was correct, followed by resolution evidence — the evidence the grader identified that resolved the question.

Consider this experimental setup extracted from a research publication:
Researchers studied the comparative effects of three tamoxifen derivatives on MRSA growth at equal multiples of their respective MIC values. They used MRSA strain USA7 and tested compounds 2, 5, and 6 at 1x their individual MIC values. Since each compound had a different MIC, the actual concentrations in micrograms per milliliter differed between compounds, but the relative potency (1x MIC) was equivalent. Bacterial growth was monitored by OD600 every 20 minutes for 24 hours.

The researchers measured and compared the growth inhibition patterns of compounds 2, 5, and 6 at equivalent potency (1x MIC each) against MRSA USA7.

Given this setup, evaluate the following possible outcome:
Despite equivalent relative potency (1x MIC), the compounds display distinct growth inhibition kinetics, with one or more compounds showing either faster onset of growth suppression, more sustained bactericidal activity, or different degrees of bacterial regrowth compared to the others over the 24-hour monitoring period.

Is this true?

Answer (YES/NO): YES